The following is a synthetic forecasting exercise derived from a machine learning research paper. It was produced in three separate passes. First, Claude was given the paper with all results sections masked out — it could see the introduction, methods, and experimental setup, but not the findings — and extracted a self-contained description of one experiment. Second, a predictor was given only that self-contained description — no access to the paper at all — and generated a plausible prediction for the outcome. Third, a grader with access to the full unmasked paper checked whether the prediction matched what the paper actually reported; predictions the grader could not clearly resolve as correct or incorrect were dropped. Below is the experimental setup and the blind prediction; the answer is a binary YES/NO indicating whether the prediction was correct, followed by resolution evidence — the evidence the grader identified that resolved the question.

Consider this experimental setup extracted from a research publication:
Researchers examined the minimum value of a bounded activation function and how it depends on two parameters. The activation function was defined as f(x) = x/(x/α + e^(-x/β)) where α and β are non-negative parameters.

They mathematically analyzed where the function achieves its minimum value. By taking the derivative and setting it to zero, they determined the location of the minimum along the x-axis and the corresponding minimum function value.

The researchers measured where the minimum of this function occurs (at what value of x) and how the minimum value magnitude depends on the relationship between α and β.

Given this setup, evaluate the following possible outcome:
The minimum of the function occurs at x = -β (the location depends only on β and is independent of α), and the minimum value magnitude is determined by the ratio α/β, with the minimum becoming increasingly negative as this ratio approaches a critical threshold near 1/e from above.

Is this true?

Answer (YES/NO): NO